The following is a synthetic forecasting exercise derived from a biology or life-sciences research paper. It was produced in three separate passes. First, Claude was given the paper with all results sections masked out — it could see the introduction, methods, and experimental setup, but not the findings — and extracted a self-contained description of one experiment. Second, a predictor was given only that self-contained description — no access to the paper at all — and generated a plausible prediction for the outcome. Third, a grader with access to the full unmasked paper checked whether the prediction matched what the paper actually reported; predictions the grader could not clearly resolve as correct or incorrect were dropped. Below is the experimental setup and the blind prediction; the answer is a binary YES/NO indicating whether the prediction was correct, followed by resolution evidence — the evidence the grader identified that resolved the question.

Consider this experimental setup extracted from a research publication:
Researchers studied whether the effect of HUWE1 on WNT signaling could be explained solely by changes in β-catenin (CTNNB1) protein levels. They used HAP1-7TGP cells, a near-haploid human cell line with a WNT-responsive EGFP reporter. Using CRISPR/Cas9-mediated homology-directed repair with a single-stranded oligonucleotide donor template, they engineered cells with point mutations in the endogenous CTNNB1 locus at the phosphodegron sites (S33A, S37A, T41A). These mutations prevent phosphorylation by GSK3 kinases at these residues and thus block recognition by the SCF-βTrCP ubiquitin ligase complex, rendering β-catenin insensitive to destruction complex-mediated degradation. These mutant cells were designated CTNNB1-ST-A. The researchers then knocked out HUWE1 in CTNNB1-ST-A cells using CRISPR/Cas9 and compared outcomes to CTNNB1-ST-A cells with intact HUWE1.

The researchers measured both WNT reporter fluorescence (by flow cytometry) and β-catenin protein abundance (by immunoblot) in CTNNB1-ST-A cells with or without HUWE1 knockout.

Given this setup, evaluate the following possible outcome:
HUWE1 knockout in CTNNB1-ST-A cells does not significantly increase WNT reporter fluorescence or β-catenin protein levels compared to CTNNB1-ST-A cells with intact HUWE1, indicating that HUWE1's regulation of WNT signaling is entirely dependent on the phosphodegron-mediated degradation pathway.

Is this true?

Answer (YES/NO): NO